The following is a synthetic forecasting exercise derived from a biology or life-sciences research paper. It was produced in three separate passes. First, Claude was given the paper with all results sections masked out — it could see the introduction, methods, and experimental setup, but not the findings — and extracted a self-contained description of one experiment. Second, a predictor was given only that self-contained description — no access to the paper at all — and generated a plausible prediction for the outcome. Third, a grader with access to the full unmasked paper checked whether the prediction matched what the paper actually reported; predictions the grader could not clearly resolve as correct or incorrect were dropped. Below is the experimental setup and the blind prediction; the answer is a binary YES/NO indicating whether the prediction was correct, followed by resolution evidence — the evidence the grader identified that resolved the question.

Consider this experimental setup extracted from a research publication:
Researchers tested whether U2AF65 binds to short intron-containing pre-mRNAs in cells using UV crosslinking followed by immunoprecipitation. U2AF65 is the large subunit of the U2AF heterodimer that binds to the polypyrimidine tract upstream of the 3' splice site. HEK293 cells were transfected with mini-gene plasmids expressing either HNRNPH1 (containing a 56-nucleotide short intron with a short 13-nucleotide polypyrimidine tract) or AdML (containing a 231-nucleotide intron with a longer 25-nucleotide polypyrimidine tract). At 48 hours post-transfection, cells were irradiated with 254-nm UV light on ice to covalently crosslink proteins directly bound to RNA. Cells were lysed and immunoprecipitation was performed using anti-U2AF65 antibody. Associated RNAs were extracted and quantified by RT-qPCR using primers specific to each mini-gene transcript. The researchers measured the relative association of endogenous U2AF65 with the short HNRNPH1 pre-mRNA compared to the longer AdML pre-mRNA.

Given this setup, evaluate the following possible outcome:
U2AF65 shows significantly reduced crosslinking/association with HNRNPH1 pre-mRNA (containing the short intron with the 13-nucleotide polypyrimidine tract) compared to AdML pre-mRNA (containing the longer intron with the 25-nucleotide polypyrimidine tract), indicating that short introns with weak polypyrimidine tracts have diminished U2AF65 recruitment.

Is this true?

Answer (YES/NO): YES